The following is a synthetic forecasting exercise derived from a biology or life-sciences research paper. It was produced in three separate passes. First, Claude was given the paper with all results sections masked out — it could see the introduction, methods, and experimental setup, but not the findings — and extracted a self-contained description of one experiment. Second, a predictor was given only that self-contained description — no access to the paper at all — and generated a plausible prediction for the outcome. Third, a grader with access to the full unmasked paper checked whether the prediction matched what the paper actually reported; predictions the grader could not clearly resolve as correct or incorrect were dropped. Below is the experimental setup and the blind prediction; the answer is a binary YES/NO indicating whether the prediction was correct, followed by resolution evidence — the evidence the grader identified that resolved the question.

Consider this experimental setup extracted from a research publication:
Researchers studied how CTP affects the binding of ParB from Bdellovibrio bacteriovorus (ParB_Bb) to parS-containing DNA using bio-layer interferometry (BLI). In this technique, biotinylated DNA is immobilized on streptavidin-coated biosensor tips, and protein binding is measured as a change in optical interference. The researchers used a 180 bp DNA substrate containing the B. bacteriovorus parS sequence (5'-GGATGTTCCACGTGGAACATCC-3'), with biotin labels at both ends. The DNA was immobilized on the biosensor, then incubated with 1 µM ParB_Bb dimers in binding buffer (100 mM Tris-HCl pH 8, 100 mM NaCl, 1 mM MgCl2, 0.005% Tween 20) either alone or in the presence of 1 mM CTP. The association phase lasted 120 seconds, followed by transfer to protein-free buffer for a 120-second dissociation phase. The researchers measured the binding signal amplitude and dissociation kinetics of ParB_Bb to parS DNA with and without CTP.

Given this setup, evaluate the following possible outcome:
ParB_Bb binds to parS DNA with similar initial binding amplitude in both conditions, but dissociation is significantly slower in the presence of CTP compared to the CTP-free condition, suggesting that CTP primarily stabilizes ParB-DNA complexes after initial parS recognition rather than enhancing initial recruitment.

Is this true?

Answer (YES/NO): NO